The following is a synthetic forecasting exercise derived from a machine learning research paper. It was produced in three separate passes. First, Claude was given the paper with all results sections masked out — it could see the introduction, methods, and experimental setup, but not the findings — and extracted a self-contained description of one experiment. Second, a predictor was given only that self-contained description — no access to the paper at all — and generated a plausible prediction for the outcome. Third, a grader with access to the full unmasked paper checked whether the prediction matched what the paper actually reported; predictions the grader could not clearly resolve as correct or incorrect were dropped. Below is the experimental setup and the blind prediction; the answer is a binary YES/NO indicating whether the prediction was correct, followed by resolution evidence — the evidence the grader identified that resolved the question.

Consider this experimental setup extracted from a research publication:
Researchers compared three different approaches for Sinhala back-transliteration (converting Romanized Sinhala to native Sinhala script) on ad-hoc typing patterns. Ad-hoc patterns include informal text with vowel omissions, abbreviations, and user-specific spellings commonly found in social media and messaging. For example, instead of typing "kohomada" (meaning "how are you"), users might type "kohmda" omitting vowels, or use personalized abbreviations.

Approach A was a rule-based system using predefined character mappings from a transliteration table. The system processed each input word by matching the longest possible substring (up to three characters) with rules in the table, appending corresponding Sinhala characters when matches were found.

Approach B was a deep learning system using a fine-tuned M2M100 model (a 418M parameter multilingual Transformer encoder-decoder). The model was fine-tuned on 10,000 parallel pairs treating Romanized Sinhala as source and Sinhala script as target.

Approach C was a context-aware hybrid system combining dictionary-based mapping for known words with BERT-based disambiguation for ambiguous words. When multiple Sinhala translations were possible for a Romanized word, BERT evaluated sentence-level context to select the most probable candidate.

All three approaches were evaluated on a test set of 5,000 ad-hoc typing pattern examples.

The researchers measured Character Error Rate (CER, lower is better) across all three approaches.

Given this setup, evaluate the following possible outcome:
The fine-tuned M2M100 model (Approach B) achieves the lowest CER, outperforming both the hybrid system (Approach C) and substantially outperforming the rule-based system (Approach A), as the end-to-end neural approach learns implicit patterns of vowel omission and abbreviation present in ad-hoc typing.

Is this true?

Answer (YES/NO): NO